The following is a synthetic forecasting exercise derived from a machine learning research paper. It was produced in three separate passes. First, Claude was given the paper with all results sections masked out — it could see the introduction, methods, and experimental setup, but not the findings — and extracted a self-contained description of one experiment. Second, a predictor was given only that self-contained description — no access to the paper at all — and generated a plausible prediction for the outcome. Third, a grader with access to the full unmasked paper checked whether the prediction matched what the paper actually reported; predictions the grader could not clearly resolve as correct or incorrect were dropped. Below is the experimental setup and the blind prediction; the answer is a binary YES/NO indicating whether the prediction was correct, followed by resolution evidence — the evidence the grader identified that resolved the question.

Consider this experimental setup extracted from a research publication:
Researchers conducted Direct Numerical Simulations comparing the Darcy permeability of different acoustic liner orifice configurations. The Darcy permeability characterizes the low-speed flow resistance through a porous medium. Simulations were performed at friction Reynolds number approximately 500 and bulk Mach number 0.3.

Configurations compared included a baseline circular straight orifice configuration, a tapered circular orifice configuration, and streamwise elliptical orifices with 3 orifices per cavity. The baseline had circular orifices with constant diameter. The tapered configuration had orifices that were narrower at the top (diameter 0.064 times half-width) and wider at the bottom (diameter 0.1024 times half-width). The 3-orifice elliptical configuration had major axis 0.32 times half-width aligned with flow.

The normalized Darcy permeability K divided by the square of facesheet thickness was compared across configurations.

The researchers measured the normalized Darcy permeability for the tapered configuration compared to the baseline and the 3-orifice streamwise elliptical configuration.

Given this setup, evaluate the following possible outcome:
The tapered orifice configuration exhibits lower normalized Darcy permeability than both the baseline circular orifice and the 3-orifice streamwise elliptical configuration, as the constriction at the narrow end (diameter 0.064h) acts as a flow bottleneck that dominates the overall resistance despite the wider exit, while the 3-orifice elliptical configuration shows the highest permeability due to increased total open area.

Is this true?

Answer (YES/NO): NO